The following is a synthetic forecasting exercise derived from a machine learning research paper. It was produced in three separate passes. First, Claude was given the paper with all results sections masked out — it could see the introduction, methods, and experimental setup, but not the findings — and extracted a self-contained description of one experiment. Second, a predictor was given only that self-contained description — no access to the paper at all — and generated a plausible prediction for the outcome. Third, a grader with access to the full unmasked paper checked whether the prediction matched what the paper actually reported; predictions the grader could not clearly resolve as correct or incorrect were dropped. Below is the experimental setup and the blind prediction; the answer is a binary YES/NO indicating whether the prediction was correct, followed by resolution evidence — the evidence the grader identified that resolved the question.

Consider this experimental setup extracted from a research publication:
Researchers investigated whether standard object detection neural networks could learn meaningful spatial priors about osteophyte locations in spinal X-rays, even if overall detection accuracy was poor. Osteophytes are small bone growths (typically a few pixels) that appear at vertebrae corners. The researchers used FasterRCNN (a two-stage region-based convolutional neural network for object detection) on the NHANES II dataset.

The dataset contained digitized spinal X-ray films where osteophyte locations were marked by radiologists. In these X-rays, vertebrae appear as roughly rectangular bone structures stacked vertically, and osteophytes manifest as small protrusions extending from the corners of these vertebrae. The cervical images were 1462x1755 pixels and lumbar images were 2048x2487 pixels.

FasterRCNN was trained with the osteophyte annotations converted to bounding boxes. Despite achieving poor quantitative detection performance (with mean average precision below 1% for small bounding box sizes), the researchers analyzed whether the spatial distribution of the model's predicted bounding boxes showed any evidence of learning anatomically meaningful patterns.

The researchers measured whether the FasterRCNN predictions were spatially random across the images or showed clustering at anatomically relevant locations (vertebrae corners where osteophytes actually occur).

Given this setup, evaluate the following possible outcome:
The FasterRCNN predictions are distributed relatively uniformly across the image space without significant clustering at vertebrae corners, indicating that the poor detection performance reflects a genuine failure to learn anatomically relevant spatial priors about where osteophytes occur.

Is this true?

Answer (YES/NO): NO